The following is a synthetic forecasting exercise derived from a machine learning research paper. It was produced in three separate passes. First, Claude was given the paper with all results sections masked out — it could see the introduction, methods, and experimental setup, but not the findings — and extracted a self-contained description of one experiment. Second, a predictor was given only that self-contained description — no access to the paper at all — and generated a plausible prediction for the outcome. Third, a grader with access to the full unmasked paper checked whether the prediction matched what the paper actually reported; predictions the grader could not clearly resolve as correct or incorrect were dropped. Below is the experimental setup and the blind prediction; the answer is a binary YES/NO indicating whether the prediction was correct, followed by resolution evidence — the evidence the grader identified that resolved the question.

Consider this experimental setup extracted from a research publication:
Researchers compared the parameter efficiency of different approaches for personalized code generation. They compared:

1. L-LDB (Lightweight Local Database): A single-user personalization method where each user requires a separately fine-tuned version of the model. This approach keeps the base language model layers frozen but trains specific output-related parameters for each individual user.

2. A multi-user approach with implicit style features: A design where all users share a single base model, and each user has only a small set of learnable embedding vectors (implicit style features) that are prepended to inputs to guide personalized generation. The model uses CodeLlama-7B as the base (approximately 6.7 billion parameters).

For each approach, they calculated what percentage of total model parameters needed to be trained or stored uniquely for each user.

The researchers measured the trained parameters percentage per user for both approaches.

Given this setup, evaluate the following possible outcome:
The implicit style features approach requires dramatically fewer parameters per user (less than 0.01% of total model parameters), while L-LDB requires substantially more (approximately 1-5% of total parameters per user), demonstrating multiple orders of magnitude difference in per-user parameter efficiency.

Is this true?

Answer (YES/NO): YES